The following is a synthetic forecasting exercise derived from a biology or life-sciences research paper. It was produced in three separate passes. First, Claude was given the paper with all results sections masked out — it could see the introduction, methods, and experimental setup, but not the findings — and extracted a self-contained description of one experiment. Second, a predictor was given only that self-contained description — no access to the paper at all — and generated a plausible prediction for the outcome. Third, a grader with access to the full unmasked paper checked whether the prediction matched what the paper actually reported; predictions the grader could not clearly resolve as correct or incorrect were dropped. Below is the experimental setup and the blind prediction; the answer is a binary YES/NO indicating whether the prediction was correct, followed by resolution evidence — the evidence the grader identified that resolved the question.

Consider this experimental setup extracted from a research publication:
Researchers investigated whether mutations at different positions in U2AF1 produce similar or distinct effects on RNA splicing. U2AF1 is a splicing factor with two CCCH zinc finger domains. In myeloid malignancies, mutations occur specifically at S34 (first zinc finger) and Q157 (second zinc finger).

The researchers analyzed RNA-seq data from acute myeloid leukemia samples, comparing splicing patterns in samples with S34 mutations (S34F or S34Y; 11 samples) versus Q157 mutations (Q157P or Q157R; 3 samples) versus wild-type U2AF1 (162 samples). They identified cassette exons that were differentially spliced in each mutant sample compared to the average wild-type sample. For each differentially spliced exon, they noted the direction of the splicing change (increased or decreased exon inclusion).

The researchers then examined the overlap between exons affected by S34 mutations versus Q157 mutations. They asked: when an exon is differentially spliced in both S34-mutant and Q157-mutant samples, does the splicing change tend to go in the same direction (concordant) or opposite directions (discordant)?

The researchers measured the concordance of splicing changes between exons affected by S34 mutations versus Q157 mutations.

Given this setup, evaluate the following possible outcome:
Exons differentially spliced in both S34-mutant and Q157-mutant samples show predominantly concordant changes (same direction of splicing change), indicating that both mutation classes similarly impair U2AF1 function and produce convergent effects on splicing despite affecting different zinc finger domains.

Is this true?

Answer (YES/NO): NO